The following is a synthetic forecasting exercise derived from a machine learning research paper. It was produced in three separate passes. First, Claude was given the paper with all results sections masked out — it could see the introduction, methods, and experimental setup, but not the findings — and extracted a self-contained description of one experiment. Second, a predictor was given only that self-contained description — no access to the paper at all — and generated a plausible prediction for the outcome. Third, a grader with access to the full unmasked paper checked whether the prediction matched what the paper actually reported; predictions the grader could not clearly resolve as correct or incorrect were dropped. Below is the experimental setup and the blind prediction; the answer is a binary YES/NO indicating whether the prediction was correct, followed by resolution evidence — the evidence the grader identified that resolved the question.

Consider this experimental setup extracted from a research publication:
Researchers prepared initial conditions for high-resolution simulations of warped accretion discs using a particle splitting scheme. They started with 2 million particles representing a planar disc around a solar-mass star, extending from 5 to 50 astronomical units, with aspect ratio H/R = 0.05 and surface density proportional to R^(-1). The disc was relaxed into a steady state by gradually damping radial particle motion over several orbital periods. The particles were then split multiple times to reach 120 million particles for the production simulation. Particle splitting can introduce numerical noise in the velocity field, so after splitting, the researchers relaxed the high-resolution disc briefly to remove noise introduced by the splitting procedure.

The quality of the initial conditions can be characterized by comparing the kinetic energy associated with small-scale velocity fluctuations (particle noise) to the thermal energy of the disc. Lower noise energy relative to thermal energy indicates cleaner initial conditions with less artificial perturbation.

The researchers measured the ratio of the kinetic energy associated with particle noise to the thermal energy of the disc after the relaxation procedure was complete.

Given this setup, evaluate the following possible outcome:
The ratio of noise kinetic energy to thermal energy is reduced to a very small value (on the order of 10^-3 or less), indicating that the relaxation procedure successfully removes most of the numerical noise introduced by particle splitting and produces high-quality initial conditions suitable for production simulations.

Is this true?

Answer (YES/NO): YES